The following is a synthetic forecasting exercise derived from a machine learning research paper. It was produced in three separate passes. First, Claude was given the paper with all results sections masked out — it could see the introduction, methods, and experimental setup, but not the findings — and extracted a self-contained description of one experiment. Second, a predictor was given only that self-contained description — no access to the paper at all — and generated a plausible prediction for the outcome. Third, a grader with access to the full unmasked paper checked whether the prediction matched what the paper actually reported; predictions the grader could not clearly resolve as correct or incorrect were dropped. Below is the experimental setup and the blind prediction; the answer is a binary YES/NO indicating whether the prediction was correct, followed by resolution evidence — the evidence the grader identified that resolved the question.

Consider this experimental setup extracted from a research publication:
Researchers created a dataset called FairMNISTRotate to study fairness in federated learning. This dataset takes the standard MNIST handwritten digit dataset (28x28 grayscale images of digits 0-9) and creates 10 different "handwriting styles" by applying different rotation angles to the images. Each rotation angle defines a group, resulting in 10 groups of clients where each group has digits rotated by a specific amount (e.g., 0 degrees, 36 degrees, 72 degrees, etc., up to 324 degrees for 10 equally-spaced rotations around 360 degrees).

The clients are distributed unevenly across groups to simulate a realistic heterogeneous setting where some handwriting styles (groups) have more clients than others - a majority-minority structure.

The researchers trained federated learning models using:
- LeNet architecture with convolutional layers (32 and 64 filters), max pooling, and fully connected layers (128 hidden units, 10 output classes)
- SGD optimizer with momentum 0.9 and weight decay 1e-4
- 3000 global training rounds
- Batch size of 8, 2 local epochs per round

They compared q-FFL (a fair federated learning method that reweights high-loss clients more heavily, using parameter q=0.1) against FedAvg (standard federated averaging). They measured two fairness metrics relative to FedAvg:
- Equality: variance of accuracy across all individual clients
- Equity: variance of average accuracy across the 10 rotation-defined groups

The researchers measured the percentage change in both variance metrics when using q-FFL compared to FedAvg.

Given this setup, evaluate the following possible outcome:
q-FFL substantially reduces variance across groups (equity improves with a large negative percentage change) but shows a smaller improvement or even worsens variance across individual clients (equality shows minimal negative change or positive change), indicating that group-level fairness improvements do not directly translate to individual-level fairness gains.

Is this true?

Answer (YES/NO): NO